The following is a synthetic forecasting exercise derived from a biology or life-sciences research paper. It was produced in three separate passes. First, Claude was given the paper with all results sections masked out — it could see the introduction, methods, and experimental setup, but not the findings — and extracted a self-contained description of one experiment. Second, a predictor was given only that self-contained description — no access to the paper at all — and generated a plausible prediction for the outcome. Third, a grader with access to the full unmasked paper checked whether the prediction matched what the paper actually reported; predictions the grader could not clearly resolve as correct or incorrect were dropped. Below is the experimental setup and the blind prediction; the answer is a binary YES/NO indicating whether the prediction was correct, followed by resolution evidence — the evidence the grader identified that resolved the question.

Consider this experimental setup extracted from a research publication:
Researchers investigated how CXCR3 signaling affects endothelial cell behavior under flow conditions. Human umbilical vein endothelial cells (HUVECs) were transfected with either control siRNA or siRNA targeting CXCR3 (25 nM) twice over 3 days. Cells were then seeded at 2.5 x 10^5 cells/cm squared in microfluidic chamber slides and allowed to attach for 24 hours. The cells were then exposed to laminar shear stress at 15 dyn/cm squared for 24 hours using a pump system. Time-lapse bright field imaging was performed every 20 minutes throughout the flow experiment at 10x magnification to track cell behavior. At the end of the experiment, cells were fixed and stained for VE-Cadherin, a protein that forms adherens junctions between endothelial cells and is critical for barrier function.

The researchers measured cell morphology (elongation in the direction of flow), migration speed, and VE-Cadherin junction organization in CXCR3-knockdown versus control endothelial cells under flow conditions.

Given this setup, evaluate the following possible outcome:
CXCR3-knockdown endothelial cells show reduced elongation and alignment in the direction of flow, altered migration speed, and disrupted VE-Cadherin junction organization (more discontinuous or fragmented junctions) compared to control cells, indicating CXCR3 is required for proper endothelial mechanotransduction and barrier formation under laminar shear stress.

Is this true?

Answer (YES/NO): NO